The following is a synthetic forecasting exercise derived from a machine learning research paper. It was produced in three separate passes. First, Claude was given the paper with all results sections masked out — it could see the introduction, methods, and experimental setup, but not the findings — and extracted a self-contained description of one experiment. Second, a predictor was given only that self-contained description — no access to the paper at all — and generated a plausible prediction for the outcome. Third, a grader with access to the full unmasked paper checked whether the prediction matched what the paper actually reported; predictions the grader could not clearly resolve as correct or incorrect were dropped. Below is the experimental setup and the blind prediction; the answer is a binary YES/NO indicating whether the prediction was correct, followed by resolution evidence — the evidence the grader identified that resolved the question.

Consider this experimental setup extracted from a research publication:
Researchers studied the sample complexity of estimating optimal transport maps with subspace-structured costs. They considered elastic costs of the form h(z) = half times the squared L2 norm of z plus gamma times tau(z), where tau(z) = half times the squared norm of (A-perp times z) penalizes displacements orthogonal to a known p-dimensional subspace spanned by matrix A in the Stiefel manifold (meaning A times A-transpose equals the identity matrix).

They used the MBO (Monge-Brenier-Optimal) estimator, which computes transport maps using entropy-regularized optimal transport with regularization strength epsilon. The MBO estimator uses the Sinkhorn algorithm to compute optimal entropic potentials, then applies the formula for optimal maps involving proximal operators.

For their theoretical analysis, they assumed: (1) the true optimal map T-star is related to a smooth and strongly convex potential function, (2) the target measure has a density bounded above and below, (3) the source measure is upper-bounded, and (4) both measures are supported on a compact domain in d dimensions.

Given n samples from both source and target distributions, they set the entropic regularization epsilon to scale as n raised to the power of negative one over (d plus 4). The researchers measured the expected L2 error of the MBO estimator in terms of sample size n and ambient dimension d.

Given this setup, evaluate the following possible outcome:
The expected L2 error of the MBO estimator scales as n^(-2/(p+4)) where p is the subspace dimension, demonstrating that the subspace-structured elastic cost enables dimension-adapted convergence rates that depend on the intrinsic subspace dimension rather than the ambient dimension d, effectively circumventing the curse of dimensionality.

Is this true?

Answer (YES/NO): NO